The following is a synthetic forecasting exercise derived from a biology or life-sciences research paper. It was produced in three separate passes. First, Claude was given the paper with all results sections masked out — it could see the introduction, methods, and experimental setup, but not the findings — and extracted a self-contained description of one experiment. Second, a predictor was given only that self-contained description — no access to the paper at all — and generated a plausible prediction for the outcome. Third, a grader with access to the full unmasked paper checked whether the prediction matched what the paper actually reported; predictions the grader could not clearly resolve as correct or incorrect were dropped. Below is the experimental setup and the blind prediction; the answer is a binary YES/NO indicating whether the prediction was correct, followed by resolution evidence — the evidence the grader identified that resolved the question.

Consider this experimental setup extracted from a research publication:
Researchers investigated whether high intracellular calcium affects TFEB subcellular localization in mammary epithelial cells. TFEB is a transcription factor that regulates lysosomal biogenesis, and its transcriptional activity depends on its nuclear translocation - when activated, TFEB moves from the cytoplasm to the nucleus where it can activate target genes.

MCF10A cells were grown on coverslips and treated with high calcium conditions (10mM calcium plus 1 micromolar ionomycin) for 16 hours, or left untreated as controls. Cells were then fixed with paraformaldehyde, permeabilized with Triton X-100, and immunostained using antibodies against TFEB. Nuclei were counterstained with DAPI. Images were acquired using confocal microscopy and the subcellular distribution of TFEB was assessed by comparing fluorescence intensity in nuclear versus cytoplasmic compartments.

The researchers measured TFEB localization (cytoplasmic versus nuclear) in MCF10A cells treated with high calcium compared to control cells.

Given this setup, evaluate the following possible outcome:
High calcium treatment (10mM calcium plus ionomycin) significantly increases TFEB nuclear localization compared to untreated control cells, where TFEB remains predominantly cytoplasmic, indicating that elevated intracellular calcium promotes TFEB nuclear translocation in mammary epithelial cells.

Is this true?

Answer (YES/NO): YES